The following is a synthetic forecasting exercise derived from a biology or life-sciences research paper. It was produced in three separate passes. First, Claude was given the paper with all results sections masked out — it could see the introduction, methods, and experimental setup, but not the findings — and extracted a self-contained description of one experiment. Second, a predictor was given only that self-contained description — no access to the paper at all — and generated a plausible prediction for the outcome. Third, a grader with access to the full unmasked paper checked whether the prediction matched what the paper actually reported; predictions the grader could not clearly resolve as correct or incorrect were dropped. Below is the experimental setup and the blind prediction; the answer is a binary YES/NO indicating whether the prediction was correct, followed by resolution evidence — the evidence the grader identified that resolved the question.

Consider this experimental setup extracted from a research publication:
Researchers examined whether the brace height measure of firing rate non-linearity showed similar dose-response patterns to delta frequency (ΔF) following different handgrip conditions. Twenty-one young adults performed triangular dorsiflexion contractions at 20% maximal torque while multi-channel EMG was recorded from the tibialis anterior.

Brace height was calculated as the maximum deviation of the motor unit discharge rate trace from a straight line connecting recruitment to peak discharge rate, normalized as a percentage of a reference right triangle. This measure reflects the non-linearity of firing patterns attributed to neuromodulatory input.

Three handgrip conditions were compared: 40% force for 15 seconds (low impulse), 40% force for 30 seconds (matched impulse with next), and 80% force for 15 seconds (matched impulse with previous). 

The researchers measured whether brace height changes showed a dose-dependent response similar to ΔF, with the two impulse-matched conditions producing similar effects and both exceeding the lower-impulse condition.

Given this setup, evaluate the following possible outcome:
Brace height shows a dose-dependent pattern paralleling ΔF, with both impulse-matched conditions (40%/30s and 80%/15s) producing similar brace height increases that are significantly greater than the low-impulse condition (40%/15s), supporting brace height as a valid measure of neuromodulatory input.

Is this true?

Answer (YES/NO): YES